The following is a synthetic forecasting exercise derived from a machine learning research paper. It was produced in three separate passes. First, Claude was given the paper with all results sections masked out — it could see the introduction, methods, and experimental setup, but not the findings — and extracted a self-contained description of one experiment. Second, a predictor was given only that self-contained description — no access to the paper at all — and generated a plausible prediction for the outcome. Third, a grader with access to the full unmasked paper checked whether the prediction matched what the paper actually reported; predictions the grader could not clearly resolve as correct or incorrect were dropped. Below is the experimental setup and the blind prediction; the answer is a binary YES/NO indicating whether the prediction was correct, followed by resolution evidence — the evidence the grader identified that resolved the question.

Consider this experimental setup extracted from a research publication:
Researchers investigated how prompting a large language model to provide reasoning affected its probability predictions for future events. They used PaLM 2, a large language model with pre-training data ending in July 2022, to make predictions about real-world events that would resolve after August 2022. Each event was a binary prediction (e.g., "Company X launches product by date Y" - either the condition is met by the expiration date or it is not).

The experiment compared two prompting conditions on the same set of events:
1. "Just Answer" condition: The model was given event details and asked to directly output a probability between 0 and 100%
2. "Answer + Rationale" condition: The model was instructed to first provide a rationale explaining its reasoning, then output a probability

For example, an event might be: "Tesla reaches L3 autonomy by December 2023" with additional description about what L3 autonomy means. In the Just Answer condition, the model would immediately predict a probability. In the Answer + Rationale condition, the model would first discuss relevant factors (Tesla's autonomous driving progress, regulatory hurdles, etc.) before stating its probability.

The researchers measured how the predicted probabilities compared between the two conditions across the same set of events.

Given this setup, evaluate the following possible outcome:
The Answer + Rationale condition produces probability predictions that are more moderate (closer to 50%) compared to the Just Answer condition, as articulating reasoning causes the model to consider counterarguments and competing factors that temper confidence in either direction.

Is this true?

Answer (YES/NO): YES